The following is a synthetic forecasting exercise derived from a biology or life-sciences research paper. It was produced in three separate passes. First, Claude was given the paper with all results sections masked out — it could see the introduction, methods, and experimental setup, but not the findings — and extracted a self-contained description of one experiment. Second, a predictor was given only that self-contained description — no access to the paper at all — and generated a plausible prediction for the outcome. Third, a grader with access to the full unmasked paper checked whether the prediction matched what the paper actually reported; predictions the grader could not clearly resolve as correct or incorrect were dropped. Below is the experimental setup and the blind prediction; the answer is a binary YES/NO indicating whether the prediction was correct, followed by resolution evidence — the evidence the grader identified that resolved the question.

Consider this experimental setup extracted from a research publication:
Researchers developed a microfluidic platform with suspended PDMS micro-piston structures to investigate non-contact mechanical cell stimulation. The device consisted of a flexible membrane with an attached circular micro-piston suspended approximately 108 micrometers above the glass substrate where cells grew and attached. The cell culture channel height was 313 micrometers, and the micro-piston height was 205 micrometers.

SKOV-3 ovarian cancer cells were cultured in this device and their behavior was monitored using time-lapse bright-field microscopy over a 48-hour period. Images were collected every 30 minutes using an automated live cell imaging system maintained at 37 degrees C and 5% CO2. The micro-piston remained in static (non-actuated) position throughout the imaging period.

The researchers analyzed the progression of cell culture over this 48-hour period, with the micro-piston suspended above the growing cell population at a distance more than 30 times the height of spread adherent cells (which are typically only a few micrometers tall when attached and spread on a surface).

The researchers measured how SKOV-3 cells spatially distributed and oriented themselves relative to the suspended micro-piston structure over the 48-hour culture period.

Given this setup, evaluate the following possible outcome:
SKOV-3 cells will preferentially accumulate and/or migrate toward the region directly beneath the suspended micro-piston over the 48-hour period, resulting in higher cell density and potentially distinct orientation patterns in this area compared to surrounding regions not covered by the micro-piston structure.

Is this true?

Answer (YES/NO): NO